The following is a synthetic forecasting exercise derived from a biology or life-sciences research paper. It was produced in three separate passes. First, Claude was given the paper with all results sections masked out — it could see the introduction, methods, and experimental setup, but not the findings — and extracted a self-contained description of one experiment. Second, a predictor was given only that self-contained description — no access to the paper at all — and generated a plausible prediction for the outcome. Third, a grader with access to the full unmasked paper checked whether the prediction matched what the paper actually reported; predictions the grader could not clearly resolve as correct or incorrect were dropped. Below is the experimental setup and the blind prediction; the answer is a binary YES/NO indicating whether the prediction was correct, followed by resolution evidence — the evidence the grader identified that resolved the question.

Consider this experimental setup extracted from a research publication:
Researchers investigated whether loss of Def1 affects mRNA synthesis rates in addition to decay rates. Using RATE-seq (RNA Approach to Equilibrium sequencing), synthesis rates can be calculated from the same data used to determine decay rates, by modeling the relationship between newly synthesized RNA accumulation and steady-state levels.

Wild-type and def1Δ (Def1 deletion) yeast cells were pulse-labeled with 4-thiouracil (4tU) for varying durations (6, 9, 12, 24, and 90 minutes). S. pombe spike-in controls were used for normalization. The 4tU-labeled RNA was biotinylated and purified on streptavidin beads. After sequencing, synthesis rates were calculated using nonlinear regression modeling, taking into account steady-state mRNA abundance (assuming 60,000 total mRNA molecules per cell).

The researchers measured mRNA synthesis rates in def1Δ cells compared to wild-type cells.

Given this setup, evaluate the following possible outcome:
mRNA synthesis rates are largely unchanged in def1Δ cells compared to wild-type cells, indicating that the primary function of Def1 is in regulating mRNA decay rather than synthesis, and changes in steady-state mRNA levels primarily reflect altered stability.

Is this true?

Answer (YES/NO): NO